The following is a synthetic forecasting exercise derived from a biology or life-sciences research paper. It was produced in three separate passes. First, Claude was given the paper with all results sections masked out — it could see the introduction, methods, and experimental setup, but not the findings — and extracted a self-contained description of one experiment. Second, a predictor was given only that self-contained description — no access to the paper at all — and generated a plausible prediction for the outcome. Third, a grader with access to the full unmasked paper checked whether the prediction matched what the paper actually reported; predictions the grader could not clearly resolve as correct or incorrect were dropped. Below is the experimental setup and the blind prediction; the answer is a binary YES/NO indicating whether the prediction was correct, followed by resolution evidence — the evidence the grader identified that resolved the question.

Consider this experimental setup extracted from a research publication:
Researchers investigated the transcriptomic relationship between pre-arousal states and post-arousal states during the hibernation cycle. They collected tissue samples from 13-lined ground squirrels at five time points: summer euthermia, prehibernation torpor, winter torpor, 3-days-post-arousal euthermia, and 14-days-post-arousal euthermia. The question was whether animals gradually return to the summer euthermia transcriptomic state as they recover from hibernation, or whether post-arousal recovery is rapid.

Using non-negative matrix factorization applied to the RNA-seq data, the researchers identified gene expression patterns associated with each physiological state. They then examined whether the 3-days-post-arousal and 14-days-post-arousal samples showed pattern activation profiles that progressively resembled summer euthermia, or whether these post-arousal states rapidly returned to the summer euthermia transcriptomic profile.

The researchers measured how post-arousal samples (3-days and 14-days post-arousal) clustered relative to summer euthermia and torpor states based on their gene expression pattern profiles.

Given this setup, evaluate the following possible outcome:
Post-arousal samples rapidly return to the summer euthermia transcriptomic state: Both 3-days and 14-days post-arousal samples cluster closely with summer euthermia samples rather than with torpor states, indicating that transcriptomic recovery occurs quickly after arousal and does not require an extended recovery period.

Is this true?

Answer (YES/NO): YES